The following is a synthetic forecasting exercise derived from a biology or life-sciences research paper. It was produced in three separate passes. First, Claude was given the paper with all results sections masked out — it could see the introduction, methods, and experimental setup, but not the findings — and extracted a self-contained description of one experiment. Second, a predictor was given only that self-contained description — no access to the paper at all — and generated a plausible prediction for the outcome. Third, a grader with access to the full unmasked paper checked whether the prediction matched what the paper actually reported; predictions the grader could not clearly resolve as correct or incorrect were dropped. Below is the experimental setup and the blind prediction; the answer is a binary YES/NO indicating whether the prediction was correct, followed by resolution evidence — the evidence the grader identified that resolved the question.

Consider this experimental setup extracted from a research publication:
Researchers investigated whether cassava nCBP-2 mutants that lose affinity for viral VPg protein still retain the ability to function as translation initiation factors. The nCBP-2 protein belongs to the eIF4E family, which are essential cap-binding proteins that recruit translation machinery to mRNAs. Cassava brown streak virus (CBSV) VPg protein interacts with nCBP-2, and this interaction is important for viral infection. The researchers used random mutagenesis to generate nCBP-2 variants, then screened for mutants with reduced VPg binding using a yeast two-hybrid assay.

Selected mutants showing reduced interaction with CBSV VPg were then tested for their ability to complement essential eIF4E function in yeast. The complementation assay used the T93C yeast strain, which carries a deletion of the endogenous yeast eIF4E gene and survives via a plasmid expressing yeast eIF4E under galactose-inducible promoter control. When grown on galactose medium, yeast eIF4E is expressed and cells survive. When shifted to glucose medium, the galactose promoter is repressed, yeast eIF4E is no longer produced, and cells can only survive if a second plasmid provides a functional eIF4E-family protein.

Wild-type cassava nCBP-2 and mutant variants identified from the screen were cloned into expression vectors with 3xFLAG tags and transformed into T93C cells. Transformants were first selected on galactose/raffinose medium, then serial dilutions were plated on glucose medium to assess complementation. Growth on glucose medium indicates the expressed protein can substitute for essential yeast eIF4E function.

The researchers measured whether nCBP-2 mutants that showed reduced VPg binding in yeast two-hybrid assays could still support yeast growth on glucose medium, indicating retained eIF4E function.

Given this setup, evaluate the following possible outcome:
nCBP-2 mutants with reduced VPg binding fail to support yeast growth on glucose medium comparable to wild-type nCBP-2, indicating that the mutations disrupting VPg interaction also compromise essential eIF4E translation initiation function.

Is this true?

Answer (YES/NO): NO